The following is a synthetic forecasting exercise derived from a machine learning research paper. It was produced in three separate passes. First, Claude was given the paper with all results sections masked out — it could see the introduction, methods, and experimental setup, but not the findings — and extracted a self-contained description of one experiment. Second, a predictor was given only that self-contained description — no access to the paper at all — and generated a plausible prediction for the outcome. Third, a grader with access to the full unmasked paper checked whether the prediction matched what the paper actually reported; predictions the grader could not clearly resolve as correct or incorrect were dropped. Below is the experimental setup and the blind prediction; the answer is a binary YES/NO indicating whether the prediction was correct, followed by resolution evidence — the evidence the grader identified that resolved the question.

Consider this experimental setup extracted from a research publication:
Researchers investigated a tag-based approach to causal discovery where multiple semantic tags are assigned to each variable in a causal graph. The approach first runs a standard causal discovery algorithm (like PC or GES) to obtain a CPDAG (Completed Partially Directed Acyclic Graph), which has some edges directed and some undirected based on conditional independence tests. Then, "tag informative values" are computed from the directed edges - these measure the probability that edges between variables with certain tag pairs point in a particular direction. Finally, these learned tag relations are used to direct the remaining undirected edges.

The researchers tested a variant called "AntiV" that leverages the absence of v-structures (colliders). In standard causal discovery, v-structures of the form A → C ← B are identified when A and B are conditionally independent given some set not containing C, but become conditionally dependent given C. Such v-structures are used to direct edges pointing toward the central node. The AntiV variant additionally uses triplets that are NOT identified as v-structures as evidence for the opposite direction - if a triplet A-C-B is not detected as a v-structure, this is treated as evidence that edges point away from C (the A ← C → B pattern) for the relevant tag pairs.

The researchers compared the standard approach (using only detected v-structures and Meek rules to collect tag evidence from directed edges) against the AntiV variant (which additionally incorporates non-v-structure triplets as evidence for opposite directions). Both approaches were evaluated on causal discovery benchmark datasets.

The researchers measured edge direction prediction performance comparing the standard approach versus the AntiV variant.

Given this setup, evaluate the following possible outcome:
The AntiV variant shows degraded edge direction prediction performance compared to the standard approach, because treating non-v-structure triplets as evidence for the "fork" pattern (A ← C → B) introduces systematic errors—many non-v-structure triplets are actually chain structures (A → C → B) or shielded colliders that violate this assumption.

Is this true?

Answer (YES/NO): YES